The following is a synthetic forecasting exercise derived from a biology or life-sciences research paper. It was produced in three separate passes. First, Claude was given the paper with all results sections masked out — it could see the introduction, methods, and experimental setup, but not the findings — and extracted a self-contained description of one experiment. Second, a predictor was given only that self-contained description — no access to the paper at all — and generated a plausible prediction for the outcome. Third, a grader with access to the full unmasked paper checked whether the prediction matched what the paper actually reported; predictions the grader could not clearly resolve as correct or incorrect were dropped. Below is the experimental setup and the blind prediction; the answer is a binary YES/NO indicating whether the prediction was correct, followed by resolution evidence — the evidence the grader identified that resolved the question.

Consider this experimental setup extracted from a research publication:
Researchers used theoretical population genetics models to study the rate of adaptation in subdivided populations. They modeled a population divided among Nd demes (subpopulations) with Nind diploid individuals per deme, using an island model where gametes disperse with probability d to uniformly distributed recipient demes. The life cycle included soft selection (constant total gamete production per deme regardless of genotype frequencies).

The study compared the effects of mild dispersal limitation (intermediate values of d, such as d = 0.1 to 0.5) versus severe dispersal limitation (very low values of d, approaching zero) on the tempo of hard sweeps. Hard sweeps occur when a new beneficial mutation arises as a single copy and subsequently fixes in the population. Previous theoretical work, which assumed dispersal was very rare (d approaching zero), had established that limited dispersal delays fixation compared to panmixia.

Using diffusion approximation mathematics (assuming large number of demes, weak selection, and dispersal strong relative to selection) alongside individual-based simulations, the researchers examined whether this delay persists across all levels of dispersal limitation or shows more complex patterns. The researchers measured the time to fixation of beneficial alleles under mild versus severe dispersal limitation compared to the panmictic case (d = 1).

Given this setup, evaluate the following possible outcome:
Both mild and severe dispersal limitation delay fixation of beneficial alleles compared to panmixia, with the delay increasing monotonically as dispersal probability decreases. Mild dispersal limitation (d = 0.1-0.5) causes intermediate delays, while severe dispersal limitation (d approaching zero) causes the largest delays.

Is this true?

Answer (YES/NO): NO